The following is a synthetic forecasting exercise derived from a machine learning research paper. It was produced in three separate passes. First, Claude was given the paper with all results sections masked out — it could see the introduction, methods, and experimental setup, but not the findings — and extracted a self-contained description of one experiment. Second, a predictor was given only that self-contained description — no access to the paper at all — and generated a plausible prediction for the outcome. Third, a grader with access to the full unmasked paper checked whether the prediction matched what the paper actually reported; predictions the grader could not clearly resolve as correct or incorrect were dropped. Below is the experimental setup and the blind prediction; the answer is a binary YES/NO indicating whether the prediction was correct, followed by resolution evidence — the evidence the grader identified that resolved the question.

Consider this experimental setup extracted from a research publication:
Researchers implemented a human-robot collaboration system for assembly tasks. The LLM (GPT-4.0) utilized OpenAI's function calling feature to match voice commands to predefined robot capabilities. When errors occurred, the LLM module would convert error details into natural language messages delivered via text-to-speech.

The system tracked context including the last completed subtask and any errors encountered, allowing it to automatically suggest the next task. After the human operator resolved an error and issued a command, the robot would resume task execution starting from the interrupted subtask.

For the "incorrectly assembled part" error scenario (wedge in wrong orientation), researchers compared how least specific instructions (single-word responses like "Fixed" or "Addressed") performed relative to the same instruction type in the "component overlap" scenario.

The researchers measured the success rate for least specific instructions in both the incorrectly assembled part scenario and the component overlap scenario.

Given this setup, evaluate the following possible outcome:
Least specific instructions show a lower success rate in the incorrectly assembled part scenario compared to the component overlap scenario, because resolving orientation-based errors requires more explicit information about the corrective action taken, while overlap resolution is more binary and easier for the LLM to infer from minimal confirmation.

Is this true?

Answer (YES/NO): NO